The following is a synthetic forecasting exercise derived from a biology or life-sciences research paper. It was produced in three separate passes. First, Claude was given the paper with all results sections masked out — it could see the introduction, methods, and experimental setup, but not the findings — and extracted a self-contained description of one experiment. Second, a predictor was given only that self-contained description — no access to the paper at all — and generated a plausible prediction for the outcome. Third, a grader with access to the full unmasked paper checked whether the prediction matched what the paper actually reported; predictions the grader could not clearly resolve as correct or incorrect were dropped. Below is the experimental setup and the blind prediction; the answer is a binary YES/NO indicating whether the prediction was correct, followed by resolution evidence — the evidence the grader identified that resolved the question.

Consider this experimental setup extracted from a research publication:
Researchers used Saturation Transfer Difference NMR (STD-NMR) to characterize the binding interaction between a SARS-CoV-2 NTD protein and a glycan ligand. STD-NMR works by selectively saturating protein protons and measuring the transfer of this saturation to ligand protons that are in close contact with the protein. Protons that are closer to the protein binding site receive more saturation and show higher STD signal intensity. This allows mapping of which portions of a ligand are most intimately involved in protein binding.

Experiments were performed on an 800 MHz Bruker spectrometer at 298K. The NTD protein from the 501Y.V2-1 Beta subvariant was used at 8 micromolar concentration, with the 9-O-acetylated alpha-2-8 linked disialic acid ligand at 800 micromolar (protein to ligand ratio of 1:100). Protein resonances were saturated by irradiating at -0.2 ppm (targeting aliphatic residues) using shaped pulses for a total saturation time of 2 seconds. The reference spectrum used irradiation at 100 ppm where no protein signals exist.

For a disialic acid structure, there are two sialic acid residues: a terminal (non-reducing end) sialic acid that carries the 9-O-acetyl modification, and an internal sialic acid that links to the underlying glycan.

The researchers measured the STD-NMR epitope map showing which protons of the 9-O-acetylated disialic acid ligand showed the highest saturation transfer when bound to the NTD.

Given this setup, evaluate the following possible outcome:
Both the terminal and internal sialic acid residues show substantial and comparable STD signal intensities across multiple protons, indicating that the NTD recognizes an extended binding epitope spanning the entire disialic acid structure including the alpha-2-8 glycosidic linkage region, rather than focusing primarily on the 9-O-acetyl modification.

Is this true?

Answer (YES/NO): NO